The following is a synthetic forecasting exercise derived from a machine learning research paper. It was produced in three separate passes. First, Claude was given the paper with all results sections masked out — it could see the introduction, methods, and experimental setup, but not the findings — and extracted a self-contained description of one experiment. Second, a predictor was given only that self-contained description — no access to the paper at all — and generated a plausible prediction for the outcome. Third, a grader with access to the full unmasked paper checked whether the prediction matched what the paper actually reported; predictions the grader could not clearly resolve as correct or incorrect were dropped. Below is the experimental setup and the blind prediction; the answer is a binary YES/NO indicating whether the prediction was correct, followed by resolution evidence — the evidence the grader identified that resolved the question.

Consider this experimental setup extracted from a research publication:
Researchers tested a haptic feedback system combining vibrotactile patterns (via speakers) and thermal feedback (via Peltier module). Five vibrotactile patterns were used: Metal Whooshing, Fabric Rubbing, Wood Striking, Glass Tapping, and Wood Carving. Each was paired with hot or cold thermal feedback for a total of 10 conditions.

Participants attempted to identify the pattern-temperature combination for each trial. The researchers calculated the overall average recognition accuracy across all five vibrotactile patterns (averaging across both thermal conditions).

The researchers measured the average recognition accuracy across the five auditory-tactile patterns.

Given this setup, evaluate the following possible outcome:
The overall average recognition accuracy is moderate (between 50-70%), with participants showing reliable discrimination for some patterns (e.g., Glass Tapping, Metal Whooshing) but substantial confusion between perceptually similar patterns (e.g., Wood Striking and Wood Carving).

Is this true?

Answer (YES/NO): NO